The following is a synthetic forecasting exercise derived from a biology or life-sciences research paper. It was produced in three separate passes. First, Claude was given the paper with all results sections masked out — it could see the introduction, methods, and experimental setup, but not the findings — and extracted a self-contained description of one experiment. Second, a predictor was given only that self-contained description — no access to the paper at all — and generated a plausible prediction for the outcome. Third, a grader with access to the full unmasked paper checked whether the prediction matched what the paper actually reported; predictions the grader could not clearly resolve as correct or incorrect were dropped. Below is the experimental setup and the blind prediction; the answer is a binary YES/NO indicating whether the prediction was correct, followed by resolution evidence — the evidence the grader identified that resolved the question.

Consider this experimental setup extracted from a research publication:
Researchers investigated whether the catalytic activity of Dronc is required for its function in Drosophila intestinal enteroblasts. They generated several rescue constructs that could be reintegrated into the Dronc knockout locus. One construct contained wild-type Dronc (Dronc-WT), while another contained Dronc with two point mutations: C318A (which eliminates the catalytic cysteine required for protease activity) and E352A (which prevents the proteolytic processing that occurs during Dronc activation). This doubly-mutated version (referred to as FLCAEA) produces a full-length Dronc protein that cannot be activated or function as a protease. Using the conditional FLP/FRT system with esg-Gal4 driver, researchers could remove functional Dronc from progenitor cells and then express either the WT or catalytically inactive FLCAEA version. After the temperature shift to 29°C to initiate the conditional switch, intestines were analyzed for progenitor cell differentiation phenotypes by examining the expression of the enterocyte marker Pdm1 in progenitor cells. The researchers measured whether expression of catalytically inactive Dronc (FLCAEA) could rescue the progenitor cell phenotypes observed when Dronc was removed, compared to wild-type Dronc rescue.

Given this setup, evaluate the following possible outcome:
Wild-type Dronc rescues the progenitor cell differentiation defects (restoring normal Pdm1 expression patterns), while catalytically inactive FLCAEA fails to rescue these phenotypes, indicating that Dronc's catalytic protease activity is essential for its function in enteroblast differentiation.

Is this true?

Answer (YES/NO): YES